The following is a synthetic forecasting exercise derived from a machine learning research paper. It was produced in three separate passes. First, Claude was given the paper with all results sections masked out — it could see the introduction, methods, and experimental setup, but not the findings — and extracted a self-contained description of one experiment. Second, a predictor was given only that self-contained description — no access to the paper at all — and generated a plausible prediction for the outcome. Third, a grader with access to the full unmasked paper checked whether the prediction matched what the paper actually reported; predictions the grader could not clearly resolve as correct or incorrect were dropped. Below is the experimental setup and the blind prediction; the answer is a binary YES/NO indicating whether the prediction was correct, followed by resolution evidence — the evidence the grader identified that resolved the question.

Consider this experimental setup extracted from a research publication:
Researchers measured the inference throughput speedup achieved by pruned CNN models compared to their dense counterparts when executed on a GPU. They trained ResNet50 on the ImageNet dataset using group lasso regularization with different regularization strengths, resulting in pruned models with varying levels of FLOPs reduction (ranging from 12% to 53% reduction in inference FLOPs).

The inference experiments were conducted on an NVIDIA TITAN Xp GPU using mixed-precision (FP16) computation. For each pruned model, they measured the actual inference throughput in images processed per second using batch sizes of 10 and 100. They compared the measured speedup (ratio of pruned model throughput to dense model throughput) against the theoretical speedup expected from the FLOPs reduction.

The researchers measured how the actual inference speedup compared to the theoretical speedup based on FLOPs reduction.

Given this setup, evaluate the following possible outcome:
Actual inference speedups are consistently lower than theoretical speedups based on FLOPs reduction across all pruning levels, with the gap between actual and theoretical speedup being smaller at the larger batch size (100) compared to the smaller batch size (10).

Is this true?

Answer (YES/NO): NO